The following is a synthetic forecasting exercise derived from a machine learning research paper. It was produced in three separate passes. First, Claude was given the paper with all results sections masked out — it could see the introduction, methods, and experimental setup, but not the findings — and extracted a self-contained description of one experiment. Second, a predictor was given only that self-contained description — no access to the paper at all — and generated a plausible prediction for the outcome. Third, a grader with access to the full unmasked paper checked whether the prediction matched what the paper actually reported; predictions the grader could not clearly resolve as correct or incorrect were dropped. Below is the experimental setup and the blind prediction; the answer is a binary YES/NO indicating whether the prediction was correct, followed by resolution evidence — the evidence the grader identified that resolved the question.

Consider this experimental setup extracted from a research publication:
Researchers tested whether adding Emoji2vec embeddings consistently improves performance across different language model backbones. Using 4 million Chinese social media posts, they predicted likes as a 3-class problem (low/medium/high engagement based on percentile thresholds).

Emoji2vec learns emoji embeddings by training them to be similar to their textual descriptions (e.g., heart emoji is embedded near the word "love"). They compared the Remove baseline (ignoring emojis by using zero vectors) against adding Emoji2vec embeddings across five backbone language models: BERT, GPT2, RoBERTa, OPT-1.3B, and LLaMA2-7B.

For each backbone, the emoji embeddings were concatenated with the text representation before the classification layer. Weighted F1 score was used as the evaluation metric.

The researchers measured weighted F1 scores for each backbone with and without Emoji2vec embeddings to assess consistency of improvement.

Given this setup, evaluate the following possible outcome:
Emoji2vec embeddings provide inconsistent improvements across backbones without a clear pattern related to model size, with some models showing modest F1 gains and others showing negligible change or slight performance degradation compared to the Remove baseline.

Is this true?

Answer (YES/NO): NO